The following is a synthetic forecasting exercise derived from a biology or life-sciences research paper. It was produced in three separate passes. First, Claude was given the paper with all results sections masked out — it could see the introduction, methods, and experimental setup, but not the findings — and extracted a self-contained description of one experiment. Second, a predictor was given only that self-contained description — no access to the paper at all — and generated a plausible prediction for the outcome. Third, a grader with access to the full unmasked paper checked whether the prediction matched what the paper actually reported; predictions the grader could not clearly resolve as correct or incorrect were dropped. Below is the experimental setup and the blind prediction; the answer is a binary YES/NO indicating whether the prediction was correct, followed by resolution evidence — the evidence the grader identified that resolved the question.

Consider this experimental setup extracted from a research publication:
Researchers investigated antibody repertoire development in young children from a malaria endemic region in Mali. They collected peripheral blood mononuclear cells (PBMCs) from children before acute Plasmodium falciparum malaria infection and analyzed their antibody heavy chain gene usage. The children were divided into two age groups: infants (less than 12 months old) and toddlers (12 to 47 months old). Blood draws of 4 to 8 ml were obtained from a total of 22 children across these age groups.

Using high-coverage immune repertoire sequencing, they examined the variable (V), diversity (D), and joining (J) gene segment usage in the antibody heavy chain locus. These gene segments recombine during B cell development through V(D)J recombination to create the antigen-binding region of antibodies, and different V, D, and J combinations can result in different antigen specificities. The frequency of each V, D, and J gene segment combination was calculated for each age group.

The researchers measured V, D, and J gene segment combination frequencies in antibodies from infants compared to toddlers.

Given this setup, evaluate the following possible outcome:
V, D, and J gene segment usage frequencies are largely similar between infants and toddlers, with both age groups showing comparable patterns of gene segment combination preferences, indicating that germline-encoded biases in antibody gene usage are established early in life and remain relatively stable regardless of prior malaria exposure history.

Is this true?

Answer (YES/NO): YES